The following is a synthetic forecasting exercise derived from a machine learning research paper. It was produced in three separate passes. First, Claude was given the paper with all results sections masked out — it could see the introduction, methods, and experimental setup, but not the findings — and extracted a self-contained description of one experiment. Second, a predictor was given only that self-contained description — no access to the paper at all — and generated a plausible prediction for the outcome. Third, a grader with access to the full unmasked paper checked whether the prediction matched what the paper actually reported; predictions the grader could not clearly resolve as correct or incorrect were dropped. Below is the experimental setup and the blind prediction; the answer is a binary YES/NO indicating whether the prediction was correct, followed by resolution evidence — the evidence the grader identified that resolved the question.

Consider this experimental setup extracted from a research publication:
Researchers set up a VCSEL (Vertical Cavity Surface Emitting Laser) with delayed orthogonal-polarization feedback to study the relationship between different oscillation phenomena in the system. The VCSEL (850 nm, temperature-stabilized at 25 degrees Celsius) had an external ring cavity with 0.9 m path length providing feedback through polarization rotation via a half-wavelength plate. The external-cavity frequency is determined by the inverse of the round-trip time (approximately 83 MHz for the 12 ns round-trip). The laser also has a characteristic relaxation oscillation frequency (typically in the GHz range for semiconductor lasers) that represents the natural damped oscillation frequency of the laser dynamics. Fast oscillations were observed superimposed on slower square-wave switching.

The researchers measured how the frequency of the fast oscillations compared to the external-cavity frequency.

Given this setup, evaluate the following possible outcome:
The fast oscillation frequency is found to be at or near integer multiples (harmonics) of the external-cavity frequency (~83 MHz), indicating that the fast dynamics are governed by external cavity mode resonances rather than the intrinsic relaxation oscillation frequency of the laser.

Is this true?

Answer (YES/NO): NO